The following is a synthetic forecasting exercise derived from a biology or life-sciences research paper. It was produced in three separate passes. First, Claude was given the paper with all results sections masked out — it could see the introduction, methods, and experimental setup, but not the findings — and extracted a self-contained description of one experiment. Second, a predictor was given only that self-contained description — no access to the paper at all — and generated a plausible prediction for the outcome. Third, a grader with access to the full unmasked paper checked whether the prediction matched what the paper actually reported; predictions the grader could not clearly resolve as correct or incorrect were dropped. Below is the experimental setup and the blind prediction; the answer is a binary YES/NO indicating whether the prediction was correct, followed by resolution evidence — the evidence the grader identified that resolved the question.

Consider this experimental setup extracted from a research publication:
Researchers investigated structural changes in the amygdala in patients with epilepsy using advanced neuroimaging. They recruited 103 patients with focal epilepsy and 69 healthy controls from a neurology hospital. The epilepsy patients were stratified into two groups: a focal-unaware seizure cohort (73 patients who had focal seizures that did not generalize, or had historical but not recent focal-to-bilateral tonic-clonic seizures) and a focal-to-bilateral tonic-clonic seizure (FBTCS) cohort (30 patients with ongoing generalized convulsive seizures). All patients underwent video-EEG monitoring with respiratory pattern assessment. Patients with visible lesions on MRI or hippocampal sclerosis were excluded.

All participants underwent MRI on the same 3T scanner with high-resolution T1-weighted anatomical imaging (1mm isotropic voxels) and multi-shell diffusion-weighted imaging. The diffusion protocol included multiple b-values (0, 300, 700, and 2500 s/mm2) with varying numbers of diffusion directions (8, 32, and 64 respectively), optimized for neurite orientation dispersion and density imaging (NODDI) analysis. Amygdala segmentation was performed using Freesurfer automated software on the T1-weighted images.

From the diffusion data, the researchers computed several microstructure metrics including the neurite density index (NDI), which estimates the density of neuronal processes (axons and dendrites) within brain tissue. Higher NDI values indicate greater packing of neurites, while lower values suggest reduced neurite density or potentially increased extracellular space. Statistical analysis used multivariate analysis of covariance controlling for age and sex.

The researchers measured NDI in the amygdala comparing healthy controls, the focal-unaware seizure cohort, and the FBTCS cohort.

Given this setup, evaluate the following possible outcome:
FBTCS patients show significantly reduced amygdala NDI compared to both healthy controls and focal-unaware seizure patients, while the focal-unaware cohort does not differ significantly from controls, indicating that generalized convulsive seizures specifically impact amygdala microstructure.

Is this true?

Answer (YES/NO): NO